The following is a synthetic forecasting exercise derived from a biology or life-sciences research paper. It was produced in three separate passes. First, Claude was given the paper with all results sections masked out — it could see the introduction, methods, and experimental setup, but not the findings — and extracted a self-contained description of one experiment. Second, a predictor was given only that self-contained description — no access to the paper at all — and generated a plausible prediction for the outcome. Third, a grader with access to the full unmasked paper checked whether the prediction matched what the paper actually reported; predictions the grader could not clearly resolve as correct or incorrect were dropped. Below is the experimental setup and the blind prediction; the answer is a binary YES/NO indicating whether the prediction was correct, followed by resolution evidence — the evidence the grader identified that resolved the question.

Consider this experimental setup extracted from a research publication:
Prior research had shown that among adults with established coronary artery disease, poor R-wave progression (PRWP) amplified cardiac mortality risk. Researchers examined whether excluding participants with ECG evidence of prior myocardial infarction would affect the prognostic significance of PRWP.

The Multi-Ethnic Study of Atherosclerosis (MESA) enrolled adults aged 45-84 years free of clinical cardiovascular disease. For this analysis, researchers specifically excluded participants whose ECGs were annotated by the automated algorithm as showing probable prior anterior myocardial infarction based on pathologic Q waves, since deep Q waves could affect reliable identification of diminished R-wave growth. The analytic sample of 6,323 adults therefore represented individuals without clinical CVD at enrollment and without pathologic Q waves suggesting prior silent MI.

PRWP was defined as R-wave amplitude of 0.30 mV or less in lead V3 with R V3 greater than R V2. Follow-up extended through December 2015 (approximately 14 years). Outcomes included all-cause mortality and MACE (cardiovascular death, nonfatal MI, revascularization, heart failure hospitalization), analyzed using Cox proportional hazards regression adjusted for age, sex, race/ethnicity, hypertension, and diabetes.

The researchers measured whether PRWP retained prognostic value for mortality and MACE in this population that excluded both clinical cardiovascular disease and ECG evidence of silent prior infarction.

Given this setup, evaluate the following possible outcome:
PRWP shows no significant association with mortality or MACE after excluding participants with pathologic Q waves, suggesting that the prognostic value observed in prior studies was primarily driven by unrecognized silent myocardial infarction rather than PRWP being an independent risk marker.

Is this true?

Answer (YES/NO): NO